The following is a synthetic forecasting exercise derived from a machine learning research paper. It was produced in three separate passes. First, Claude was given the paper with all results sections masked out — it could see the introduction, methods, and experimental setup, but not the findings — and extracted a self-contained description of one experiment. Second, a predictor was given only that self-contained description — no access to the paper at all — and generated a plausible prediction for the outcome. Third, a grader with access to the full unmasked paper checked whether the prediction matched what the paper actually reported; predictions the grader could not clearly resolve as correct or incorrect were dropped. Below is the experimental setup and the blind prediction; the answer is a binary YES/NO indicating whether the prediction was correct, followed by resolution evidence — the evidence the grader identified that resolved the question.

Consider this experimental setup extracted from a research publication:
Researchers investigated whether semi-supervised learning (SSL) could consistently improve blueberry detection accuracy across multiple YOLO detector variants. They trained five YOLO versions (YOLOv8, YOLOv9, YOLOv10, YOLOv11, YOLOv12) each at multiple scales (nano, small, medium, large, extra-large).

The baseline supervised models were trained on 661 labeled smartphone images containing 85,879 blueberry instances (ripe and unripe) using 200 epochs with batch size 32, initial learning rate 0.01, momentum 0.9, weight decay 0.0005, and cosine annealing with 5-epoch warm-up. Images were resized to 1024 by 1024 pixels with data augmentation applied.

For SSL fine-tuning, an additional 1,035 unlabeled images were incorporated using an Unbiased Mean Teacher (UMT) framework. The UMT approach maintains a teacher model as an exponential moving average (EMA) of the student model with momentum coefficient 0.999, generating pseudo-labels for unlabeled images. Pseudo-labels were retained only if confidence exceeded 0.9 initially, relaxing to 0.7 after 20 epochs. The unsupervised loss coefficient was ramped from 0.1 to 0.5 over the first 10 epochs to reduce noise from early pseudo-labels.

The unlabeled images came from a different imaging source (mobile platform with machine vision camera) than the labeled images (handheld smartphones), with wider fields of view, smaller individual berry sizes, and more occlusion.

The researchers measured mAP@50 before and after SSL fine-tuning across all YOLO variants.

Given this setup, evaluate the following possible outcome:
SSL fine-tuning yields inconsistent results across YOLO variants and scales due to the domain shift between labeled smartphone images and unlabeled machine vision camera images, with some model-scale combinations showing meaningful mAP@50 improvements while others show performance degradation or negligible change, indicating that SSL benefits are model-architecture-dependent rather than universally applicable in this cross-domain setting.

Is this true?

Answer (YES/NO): YES